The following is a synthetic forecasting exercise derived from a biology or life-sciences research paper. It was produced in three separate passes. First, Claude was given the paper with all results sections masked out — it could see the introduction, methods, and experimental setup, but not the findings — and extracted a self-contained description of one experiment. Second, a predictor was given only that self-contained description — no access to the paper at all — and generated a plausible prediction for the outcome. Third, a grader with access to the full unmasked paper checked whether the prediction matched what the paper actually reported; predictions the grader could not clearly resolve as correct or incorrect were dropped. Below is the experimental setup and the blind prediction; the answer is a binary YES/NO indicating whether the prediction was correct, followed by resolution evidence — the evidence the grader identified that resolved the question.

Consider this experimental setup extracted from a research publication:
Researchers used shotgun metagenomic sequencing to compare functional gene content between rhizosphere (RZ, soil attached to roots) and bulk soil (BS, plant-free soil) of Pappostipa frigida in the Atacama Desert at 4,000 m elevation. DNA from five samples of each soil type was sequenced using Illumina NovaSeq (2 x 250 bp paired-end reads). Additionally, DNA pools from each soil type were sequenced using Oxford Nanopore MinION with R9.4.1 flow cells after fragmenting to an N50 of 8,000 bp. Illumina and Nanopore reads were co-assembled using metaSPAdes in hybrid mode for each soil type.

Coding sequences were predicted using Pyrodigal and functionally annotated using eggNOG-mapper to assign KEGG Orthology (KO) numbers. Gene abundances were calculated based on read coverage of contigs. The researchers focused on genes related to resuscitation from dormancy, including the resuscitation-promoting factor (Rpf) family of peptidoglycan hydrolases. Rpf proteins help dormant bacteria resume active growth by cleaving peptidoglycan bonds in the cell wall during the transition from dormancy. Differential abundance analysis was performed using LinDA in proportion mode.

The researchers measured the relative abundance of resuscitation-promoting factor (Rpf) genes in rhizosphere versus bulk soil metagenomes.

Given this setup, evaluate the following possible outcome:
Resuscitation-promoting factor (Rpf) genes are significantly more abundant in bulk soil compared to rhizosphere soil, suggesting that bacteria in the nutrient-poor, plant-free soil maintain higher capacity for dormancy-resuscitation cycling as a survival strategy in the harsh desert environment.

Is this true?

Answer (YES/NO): NO